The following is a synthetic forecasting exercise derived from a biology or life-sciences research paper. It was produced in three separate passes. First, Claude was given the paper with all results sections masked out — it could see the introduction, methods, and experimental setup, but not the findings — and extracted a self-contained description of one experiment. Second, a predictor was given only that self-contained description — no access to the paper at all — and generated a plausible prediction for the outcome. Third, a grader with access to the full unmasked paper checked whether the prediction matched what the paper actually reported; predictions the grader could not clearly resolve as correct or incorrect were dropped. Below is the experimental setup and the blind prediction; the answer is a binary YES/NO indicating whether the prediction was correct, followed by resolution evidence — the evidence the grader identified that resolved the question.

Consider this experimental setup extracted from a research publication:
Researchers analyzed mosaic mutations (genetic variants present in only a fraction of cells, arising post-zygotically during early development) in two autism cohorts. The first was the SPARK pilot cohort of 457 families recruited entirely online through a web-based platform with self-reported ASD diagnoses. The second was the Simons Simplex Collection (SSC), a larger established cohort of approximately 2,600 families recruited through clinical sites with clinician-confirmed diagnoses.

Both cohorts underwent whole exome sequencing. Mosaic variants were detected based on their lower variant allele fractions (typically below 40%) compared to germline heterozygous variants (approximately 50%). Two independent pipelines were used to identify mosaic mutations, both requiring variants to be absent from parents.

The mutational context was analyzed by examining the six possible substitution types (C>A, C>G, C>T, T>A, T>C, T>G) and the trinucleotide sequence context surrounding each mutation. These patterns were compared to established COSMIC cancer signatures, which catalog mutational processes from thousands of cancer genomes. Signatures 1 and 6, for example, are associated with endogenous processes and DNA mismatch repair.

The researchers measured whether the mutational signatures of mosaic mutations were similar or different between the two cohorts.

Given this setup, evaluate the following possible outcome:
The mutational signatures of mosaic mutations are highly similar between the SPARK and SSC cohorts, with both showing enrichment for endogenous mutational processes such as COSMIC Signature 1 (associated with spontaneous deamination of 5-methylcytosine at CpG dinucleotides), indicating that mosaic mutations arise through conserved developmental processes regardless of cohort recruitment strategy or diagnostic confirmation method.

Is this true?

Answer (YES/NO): YES